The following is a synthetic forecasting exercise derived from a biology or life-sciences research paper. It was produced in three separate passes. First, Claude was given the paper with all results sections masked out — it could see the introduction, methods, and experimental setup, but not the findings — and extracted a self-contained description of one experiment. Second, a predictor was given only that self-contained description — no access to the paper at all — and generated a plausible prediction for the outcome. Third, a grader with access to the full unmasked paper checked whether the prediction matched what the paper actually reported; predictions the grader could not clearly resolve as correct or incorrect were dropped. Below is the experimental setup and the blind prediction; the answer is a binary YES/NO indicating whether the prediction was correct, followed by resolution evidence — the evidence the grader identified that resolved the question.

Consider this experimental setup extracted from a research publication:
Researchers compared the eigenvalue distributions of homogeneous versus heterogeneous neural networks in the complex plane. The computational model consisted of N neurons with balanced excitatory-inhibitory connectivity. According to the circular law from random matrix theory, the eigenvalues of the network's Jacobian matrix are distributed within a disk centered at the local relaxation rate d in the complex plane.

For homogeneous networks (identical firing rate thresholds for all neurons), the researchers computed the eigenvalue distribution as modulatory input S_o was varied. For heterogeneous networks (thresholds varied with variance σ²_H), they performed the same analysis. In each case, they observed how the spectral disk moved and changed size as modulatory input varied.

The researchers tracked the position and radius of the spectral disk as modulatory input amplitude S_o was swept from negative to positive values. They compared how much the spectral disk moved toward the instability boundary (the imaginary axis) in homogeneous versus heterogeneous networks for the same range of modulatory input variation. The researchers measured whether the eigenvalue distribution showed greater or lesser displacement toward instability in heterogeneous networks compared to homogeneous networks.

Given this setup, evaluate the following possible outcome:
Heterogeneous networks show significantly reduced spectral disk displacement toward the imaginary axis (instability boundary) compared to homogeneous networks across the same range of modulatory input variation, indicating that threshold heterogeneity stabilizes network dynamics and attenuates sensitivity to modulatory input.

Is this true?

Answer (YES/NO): YES